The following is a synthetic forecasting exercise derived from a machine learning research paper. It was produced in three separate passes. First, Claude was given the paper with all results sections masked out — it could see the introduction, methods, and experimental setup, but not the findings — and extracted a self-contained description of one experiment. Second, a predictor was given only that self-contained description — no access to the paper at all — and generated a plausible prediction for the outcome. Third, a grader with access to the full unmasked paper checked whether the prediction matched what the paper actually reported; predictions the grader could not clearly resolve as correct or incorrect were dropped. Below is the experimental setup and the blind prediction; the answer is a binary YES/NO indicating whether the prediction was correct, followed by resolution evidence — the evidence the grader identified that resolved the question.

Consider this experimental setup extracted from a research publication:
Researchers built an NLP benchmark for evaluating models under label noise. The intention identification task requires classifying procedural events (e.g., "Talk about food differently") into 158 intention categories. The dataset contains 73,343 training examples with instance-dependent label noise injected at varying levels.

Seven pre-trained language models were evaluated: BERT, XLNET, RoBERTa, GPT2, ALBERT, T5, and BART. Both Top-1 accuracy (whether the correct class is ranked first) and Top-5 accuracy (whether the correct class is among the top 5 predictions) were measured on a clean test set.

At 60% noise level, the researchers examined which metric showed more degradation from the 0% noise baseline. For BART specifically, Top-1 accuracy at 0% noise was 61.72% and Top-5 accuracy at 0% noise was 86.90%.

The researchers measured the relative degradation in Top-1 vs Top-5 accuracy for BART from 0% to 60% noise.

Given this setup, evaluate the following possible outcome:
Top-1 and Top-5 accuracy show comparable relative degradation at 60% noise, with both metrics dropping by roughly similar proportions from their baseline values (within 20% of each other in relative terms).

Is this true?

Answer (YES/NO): NO